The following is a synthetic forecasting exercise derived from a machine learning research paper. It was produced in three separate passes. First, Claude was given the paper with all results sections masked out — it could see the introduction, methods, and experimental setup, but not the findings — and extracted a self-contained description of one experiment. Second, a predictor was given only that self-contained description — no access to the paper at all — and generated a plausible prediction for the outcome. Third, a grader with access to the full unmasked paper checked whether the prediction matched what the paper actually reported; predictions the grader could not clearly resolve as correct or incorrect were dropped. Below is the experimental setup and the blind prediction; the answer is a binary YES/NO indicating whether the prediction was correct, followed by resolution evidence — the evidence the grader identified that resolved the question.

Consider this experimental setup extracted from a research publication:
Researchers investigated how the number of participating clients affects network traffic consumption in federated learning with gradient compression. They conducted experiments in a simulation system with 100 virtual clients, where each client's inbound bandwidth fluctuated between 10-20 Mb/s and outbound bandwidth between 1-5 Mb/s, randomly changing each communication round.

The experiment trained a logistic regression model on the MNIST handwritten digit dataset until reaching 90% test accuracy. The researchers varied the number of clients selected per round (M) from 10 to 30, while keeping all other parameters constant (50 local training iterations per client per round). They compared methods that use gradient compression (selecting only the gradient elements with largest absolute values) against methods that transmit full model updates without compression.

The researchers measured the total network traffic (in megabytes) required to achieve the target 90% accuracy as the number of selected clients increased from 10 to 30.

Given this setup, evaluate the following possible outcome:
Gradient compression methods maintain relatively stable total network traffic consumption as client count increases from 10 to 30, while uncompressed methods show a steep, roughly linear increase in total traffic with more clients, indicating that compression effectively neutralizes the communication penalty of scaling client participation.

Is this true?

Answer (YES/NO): NO